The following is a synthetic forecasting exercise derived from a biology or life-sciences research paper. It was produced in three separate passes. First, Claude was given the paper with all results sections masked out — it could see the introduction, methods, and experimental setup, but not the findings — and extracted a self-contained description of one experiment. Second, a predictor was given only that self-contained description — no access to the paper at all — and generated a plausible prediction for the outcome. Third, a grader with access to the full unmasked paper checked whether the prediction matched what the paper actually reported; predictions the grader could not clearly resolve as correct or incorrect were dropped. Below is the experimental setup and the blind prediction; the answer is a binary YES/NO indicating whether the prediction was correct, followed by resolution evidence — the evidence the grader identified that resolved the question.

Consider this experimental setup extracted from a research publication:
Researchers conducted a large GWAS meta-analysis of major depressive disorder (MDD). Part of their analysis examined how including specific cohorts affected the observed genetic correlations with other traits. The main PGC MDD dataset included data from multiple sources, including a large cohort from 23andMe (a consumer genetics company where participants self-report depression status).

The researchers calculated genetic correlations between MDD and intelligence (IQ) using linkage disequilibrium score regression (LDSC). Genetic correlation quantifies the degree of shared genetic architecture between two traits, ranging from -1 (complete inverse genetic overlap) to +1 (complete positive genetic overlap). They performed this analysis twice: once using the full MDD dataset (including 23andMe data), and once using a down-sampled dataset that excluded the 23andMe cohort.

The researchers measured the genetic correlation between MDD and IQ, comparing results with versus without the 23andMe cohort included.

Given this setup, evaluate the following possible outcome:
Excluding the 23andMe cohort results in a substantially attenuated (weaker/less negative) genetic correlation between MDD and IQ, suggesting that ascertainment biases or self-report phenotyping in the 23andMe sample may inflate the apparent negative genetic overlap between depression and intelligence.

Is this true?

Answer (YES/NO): NO